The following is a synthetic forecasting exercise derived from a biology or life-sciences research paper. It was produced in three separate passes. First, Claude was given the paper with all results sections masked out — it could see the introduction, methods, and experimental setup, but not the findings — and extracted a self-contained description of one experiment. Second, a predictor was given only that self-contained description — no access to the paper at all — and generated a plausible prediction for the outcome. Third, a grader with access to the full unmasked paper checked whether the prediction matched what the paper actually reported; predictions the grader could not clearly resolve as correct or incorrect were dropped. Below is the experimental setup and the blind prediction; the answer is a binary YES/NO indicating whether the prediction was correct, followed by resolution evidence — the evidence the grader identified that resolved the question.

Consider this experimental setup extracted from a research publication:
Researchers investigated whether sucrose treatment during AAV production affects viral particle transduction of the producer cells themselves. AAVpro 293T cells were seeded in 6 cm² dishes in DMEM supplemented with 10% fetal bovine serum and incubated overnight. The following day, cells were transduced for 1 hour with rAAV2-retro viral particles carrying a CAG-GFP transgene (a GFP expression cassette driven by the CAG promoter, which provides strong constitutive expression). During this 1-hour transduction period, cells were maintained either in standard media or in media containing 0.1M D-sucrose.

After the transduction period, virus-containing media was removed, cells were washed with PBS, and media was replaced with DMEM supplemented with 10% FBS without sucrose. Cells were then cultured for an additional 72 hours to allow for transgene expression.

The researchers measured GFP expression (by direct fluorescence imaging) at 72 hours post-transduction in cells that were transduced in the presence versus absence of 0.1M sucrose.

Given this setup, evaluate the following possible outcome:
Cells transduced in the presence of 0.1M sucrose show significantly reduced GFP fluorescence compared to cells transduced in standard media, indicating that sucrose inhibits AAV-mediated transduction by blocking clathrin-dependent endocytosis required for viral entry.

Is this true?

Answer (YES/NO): NO